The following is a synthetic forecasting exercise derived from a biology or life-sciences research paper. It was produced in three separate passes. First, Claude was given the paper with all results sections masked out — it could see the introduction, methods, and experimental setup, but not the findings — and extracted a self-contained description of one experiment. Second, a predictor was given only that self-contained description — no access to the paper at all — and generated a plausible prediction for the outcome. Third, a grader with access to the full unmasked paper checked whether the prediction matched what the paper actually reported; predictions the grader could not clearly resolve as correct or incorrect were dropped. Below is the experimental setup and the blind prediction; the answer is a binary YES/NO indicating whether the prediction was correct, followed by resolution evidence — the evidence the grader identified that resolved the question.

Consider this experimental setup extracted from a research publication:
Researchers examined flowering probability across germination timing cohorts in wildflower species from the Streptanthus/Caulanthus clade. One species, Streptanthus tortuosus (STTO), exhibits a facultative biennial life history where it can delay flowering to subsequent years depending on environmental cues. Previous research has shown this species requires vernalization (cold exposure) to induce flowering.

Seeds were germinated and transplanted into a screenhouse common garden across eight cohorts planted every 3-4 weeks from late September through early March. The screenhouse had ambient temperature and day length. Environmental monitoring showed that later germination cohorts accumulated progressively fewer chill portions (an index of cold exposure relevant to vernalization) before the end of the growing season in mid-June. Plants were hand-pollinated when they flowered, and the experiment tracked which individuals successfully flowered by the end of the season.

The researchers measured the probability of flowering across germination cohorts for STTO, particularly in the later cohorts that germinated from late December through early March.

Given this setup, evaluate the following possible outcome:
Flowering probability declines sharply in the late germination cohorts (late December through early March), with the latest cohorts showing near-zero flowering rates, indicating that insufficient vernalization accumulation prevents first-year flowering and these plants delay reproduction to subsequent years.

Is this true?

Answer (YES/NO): YES